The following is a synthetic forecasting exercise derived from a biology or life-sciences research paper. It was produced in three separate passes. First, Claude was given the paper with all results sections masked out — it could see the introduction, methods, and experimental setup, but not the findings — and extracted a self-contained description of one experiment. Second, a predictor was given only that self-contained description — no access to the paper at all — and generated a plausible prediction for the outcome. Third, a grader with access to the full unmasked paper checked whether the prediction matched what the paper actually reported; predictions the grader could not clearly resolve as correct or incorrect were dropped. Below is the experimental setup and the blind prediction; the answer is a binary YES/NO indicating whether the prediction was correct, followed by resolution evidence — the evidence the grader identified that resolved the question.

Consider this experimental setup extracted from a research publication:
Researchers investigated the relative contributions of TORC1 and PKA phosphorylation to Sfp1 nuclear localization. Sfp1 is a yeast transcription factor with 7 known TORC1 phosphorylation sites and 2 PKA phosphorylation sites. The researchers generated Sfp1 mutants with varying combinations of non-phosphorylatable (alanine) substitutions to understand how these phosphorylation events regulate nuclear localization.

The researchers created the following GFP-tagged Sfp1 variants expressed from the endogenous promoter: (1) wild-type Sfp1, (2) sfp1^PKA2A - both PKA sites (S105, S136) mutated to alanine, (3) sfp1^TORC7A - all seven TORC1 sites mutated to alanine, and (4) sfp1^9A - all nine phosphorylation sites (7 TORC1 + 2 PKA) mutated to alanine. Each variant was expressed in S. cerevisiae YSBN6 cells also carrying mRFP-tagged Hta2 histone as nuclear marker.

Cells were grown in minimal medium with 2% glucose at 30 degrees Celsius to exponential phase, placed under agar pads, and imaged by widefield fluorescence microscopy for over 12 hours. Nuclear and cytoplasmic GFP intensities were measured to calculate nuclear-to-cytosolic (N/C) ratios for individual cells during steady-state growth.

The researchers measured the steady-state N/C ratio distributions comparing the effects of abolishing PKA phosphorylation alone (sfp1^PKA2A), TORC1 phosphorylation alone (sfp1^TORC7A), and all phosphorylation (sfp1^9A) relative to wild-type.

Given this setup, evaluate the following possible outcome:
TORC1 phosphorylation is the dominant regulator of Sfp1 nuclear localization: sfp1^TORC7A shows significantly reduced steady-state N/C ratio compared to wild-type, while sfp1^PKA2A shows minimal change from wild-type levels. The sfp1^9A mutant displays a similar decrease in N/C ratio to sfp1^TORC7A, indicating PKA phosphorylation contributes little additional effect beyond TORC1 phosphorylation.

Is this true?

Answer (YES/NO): NO